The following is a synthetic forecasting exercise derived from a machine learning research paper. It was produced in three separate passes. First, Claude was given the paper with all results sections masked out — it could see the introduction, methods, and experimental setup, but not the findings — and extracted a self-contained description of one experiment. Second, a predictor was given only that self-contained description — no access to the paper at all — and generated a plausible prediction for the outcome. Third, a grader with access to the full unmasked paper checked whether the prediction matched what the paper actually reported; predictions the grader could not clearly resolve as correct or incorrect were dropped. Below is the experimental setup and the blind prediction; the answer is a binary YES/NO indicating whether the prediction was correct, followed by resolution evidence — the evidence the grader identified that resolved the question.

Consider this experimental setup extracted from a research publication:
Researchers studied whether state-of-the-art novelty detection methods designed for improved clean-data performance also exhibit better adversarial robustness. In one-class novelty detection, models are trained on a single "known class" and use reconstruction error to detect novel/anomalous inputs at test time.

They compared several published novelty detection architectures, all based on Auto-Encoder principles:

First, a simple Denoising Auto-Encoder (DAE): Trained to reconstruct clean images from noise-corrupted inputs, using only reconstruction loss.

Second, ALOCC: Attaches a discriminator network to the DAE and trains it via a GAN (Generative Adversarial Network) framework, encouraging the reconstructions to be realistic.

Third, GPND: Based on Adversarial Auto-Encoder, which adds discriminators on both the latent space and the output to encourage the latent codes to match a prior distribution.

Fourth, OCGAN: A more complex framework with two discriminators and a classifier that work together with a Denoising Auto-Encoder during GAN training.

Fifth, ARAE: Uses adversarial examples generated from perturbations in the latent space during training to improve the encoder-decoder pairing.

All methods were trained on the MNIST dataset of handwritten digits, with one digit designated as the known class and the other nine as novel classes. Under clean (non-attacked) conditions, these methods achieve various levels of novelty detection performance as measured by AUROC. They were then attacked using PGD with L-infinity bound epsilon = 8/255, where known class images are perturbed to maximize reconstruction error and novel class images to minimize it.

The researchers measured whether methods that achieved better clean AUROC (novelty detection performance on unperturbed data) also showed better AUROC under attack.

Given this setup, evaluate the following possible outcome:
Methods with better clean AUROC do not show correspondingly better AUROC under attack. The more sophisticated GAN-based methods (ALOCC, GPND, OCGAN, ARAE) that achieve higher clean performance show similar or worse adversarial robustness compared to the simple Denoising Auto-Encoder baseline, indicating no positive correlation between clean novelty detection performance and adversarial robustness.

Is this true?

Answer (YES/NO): NO